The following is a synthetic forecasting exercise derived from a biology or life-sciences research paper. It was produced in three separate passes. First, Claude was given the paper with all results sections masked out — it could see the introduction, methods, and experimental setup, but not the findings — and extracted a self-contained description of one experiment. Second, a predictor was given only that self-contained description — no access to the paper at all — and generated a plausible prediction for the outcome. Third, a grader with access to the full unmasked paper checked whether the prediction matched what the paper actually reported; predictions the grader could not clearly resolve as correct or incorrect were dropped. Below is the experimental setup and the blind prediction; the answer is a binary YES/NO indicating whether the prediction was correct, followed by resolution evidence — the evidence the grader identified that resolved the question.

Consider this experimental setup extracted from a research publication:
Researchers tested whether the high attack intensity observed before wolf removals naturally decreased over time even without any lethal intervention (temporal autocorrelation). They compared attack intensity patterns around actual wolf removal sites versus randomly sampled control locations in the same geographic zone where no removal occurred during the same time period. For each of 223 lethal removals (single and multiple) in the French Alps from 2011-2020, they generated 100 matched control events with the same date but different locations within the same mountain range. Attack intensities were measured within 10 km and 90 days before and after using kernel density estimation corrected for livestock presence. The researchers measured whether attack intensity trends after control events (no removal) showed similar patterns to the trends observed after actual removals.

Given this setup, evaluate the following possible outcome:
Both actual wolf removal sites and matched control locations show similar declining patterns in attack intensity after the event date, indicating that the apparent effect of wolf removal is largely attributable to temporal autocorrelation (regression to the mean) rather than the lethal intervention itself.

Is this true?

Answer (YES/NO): NO